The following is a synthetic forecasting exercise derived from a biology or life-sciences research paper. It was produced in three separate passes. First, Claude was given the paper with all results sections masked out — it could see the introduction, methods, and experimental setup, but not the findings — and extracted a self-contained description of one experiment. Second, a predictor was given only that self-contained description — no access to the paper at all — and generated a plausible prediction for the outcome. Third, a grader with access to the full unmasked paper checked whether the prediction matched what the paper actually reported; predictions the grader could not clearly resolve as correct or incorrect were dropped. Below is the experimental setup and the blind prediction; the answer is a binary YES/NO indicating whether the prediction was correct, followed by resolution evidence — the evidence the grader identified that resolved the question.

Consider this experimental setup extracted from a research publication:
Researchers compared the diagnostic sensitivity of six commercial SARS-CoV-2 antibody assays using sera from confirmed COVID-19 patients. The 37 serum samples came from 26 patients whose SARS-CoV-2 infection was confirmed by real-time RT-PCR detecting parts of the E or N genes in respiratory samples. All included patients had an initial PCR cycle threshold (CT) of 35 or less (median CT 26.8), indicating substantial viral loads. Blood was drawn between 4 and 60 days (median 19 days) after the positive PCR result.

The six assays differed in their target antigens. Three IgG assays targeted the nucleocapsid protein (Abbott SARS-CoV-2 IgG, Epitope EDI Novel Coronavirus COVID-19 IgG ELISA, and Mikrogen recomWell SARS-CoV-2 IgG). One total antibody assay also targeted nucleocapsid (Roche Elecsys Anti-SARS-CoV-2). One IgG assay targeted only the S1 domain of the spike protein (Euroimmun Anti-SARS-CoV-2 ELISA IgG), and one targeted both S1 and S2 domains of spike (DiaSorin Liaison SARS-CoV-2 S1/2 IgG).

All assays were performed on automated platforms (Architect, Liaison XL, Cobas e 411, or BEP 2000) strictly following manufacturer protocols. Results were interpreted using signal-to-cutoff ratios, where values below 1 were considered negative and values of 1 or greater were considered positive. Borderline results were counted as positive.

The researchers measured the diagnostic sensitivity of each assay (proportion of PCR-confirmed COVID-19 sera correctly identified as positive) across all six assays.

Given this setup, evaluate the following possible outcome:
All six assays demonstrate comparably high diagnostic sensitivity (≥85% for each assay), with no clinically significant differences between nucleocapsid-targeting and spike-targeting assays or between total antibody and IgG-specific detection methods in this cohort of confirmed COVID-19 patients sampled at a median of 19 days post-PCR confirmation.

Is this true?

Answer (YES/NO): NO